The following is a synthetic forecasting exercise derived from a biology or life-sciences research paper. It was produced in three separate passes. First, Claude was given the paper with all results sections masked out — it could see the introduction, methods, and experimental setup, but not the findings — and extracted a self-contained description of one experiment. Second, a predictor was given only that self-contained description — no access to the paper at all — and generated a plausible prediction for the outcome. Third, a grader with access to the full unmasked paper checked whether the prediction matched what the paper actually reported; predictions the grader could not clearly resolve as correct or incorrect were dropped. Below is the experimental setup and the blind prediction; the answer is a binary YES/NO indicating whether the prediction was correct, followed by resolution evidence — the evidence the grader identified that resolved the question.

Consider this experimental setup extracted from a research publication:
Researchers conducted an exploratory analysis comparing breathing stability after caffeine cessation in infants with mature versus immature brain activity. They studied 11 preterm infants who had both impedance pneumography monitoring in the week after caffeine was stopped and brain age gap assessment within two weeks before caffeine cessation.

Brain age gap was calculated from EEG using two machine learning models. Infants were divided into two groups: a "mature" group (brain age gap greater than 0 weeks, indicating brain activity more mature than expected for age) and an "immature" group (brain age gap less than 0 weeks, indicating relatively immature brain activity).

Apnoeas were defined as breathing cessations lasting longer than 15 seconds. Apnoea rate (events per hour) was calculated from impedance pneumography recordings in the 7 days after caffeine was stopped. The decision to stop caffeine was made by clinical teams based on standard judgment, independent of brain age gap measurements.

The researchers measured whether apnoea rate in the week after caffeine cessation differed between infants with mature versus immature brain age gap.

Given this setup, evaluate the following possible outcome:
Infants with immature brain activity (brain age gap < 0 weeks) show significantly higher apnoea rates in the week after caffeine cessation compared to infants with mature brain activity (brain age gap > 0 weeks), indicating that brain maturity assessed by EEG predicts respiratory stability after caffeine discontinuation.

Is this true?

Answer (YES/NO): NO